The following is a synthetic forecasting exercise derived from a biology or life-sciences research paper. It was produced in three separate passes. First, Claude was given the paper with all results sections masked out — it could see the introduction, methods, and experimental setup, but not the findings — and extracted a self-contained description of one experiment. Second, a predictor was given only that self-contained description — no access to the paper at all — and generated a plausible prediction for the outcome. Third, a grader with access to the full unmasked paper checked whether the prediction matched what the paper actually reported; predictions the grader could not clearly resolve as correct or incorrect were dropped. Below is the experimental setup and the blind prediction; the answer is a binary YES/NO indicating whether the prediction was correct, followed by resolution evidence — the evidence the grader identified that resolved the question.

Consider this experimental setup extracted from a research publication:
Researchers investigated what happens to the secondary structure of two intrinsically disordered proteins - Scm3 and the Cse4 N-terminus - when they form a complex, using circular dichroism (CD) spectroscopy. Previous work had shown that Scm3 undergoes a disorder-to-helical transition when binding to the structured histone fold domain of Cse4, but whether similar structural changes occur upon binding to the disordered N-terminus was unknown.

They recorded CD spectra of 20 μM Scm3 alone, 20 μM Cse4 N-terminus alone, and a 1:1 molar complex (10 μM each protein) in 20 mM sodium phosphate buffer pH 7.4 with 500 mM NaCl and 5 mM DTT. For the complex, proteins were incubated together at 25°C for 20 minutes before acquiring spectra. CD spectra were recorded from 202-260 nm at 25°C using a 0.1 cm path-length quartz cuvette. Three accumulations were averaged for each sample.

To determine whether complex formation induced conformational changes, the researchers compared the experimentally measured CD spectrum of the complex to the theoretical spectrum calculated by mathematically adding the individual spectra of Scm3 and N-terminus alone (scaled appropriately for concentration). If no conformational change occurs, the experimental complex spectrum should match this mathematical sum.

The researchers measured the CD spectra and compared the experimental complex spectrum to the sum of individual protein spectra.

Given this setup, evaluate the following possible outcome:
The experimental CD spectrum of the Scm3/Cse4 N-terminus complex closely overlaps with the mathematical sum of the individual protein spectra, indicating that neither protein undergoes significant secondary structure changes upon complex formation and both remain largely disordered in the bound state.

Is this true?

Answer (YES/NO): NO